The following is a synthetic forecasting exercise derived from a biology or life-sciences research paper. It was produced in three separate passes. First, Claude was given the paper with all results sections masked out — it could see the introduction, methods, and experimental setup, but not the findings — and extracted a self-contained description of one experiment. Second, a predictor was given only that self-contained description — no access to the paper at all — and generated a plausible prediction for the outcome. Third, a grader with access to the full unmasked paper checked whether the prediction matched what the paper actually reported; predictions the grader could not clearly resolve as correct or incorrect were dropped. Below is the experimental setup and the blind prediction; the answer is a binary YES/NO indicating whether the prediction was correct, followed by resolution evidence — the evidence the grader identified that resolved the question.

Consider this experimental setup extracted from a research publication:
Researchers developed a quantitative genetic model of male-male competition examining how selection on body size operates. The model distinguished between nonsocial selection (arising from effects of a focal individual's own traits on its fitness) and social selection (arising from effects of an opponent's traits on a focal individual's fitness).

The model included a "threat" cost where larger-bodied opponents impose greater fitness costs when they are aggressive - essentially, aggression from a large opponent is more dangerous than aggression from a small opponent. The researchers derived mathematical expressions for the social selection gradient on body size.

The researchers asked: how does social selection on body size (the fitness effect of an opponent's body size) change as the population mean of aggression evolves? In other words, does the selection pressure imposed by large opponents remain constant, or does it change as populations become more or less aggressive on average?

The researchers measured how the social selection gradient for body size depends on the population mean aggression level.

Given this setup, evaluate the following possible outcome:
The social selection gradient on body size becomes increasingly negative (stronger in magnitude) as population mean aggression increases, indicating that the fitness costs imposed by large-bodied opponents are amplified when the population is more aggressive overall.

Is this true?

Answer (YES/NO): YES